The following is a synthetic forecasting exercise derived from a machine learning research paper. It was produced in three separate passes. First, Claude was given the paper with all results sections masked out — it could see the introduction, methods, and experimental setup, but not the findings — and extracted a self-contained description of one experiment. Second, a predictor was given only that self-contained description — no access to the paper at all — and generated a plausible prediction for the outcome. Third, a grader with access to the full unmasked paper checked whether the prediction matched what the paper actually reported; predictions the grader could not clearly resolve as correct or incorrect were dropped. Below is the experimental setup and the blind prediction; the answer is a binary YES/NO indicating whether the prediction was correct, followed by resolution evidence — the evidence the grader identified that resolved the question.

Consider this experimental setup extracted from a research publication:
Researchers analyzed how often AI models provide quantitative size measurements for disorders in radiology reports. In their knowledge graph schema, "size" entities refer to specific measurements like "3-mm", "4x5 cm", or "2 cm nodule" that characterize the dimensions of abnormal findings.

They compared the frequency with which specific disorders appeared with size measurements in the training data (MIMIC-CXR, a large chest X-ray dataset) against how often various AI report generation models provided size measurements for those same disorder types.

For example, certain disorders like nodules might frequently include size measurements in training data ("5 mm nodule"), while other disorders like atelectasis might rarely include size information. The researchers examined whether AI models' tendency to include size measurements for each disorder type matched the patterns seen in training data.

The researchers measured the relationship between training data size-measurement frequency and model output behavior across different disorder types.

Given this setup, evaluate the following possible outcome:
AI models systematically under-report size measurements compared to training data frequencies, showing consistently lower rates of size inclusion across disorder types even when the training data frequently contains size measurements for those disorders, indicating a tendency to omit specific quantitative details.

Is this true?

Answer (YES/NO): NO